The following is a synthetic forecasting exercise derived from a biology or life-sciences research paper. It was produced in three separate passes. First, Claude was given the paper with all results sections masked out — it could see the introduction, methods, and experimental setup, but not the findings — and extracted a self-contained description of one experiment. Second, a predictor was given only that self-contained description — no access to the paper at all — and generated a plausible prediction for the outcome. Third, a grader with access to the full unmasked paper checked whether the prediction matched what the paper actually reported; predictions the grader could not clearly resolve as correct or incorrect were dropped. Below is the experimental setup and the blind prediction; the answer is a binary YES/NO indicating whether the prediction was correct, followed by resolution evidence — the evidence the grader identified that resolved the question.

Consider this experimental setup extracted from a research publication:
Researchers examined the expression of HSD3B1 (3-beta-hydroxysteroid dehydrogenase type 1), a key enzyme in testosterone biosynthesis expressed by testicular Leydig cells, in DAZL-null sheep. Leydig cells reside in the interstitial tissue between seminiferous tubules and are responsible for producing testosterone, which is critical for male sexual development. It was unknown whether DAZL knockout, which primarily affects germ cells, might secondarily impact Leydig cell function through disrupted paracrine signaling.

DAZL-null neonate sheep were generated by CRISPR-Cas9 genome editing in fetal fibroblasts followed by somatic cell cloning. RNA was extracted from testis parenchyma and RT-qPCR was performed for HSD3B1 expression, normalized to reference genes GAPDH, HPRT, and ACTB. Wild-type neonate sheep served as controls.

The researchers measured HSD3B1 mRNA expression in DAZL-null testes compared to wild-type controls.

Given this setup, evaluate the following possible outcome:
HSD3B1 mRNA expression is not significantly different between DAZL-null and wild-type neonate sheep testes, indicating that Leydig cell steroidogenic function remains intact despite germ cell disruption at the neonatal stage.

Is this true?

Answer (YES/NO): YES